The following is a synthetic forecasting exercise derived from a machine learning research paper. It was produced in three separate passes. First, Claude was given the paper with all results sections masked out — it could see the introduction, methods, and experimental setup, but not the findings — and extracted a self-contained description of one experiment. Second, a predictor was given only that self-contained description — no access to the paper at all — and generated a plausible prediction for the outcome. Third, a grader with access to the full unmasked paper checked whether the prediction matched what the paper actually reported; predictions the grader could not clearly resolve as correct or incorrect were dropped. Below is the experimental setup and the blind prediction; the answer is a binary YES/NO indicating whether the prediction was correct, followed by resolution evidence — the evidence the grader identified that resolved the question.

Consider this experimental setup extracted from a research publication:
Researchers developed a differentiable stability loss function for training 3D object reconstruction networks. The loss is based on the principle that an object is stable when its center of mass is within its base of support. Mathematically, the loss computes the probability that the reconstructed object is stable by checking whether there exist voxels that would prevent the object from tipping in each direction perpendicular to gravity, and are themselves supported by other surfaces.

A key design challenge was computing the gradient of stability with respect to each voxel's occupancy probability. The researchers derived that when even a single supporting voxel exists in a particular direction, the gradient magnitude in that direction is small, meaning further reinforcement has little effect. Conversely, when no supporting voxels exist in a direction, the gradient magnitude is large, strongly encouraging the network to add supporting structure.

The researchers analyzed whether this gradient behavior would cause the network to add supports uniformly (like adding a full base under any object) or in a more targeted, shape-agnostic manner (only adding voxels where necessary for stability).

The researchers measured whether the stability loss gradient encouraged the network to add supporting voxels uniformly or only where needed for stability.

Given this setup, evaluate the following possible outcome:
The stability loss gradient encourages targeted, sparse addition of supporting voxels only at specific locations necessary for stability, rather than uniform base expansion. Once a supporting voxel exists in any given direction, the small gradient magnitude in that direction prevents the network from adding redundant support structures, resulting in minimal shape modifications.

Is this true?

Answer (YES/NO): YES